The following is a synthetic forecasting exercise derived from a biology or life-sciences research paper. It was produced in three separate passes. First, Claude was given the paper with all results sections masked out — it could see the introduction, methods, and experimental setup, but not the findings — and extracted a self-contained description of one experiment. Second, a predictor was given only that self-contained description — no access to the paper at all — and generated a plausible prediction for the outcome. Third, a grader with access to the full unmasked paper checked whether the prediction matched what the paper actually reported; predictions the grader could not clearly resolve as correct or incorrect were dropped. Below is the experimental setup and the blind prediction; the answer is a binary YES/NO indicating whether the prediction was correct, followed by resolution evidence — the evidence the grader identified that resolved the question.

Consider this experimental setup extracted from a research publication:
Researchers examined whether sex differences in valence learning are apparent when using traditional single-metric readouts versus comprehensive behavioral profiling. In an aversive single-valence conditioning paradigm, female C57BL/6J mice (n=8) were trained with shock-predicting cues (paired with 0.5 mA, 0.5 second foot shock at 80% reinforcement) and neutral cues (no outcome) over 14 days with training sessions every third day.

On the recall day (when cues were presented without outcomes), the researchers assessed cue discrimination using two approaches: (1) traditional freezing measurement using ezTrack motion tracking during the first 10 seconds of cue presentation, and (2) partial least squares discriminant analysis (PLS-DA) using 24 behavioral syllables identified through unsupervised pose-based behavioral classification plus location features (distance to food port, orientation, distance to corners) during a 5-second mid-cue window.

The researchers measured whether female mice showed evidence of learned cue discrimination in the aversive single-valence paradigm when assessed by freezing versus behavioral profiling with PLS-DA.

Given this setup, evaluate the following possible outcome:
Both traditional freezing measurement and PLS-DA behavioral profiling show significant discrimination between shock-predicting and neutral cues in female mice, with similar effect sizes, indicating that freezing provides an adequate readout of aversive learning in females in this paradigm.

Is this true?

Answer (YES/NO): NO